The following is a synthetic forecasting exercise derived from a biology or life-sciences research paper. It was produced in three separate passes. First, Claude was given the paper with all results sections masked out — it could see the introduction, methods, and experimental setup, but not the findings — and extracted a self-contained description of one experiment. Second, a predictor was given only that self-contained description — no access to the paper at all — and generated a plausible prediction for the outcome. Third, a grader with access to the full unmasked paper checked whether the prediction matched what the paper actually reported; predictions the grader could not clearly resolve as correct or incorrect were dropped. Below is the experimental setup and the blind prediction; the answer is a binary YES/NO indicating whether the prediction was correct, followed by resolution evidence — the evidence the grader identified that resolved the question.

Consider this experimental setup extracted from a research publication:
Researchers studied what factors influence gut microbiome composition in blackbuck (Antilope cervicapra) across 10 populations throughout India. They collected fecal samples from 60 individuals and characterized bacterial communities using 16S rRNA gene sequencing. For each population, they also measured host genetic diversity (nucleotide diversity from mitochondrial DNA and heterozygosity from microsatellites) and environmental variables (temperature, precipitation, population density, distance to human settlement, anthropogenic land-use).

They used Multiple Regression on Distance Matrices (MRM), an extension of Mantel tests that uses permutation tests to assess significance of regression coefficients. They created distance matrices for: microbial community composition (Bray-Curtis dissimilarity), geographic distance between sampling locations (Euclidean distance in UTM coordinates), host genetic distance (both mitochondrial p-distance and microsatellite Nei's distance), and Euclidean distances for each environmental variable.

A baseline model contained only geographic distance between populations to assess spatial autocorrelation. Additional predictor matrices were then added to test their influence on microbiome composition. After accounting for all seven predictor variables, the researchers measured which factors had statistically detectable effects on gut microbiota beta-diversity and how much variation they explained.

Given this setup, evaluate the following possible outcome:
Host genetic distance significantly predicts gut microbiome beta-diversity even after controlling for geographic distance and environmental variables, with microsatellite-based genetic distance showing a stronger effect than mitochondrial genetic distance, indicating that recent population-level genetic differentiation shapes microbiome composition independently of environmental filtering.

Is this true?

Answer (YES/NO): YES